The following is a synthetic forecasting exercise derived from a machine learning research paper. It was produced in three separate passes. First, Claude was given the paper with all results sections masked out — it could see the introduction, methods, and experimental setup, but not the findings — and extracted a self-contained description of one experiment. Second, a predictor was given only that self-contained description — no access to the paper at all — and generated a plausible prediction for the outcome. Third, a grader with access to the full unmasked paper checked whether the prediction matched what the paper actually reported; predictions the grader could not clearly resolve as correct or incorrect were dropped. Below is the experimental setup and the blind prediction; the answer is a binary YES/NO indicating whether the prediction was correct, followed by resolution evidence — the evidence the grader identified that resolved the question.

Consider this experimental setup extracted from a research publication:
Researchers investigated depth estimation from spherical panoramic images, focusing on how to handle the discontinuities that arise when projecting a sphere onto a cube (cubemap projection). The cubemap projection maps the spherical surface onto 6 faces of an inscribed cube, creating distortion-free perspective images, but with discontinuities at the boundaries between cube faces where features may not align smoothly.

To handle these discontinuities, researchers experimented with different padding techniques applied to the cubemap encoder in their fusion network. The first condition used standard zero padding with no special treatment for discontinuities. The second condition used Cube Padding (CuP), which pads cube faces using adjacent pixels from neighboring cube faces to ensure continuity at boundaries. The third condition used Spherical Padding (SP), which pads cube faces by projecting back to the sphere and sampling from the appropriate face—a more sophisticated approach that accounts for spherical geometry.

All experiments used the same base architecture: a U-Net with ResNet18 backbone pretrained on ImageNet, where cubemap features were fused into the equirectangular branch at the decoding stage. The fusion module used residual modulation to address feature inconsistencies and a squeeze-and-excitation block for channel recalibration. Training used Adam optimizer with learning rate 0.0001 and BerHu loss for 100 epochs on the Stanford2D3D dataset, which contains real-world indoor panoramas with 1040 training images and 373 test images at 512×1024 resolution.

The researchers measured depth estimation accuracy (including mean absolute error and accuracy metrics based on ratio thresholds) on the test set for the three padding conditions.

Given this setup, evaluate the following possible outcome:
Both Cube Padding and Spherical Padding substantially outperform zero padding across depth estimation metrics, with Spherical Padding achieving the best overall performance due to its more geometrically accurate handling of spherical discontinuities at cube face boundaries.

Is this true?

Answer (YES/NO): NO